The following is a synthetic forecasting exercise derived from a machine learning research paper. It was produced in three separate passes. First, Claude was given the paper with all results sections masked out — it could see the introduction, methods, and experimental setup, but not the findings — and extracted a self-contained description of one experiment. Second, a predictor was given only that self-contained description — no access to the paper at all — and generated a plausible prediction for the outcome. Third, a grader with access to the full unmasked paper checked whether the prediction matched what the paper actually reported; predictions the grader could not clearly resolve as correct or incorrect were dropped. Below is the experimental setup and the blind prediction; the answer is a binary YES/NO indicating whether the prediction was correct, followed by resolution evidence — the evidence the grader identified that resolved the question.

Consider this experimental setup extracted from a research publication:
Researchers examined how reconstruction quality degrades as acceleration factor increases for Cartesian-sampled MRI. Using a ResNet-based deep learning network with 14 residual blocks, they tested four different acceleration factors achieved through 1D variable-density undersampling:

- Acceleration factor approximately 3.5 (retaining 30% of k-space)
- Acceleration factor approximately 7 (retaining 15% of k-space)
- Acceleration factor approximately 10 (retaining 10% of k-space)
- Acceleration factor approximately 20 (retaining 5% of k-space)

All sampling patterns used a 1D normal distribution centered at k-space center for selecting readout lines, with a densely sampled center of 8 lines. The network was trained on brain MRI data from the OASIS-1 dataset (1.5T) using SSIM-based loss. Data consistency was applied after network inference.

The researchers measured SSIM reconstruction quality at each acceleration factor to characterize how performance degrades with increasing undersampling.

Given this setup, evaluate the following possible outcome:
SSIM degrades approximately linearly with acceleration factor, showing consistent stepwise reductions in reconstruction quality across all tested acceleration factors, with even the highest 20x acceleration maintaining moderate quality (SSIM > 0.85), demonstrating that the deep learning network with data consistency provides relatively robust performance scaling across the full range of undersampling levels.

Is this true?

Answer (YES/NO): NO